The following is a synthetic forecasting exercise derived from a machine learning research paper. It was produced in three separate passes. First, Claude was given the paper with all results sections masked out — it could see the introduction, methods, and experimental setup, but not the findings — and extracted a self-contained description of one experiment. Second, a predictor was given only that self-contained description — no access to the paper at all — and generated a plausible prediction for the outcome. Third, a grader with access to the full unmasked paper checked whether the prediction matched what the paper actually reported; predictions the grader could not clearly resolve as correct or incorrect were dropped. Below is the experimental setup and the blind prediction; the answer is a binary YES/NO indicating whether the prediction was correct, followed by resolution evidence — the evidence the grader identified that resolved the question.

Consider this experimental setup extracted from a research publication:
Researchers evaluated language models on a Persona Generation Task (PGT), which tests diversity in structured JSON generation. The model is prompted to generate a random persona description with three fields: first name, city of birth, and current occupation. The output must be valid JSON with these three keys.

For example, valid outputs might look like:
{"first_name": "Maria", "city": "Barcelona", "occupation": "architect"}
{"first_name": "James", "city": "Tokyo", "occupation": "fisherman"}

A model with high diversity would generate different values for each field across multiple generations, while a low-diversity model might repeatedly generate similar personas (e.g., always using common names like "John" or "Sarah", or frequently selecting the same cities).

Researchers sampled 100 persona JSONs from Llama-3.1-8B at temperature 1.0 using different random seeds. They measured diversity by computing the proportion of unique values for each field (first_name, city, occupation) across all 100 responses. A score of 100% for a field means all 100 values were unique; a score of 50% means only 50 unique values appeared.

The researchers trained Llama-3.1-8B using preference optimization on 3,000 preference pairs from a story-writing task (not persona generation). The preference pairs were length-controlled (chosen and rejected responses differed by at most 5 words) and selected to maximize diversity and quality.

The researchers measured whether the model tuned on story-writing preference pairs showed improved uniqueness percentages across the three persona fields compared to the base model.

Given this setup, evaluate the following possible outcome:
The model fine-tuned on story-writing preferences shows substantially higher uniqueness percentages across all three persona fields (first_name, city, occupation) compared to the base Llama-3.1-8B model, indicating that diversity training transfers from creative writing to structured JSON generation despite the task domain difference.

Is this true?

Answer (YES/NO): NO